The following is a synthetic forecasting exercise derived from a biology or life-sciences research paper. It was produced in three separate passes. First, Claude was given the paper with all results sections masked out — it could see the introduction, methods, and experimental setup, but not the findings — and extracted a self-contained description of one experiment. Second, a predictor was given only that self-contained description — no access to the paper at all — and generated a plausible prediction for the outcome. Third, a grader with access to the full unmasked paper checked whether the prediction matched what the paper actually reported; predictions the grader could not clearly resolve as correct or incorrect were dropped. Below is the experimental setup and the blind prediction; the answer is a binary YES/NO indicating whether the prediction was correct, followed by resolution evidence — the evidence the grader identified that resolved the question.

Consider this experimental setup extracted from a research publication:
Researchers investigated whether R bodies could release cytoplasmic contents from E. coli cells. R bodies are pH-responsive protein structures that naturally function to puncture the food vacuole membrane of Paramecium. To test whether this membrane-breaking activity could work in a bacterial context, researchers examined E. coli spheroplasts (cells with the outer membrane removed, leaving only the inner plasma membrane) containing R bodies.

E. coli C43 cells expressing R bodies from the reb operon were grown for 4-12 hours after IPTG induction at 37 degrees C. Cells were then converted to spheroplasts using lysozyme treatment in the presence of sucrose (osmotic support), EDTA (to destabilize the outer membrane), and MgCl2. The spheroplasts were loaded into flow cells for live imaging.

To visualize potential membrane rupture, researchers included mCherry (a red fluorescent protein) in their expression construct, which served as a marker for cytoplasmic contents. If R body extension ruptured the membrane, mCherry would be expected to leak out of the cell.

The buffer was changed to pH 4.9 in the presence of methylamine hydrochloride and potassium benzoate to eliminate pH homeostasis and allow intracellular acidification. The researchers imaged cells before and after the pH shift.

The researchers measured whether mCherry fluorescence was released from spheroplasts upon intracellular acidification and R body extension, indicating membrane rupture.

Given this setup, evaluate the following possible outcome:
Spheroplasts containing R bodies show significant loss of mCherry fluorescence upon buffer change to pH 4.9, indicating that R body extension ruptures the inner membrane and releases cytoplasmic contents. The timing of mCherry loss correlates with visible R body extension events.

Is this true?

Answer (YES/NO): YES